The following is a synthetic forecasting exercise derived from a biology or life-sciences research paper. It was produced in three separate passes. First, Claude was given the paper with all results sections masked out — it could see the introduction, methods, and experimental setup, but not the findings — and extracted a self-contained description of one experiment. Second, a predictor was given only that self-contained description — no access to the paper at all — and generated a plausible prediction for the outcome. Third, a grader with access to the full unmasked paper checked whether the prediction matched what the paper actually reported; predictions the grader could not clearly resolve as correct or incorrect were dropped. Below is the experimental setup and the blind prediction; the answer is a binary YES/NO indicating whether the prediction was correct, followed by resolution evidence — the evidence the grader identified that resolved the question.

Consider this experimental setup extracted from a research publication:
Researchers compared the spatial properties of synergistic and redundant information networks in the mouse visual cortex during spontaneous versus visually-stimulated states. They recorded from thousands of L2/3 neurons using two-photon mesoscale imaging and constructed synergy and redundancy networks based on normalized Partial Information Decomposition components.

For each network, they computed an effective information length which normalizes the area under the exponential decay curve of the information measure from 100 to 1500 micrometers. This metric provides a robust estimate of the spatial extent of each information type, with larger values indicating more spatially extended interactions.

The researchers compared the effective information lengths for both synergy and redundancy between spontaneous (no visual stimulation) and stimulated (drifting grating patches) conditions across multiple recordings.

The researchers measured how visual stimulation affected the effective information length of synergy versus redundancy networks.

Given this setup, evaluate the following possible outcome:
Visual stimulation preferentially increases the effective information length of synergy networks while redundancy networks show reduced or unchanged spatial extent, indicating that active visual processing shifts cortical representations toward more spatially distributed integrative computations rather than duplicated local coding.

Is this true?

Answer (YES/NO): YES